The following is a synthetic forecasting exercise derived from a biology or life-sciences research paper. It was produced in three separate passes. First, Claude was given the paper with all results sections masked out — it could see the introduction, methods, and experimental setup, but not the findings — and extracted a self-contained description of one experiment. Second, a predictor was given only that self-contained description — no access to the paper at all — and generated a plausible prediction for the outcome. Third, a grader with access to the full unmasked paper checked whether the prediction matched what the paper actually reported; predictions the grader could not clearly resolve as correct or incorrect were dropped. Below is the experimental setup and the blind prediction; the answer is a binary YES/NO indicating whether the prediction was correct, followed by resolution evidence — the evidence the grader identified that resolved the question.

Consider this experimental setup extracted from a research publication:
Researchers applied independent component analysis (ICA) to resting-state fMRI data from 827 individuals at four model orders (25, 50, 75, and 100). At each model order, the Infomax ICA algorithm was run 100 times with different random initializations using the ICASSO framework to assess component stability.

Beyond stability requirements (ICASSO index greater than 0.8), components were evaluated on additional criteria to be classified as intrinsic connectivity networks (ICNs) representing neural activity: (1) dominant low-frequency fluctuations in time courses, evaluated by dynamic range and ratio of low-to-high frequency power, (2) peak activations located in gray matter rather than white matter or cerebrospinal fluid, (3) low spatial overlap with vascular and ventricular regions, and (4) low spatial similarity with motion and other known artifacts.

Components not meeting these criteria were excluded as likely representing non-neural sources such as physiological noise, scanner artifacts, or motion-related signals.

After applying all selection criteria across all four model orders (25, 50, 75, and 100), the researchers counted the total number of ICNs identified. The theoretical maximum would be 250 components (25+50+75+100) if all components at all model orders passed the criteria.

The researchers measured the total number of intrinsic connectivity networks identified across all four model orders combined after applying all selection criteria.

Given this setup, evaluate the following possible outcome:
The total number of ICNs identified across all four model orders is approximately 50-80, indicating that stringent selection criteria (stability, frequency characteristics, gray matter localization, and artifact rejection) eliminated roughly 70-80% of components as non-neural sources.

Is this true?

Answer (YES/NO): NO